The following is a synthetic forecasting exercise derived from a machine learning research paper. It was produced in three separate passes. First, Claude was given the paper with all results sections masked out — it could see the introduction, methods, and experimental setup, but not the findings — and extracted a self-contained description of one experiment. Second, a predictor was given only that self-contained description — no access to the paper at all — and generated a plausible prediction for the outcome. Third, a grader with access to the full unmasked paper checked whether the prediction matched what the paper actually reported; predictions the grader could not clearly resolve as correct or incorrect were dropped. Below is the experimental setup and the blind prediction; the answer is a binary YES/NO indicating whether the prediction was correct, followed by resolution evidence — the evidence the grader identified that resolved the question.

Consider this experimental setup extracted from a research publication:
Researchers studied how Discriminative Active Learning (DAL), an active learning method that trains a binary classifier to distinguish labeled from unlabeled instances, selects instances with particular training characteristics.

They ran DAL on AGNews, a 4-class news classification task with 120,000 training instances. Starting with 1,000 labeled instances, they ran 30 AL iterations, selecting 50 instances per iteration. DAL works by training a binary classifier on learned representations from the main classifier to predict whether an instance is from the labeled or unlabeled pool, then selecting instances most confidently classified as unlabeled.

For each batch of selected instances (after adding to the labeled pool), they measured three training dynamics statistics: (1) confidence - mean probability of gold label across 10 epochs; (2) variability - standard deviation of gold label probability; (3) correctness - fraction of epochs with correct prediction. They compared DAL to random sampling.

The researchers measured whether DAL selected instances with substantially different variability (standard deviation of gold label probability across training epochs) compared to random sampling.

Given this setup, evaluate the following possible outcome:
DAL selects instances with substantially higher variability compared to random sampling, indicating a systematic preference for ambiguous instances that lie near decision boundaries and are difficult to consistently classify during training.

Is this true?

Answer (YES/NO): NO